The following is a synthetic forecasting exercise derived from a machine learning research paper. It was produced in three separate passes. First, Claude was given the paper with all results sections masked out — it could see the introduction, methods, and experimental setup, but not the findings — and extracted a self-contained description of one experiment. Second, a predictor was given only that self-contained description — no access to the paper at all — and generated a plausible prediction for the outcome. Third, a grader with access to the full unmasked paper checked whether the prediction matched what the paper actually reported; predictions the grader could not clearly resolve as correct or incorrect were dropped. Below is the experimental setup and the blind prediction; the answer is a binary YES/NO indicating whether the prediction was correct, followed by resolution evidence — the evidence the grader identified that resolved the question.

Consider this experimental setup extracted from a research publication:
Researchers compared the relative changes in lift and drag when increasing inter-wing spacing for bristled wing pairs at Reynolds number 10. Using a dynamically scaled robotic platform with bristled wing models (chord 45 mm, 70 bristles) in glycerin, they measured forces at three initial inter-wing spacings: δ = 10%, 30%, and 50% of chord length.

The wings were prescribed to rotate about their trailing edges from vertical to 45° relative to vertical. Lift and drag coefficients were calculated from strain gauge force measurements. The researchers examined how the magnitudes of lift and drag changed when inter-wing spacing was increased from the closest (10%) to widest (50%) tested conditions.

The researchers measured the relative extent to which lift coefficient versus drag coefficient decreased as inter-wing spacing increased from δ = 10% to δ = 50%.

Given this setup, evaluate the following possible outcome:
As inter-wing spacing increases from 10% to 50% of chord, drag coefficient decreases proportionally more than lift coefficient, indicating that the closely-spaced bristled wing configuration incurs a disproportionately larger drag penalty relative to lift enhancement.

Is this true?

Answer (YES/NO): YES